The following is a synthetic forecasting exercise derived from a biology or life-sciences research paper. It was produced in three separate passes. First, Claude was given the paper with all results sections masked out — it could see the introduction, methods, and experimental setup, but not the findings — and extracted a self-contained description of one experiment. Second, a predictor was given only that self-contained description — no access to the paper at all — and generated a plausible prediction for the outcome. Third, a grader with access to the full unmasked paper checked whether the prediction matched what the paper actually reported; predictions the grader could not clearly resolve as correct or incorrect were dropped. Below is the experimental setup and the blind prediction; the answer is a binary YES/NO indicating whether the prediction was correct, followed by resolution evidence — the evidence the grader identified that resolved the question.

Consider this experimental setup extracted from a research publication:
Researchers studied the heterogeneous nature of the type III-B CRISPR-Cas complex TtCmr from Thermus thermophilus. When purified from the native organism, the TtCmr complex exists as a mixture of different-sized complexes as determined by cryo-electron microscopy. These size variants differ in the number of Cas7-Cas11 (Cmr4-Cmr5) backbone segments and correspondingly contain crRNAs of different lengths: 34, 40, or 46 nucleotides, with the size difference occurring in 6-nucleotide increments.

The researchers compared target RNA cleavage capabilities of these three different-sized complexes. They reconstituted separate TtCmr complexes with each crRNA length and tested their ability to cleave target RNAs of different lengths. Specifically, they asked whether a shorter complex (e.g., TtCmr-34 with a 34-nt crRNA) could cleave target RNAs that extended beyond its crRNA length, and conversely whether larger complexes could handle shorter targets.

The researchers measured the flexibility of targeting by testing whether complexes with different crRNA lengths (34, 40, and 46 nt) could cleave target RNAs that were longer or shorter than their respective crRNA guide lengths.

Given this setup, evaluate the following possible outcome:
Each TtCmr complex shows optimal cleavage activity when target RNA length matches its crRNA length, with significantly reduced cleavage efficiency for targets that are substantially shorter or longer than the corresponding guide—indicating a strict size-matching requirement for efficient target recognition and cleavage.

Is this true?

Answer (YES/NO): NO